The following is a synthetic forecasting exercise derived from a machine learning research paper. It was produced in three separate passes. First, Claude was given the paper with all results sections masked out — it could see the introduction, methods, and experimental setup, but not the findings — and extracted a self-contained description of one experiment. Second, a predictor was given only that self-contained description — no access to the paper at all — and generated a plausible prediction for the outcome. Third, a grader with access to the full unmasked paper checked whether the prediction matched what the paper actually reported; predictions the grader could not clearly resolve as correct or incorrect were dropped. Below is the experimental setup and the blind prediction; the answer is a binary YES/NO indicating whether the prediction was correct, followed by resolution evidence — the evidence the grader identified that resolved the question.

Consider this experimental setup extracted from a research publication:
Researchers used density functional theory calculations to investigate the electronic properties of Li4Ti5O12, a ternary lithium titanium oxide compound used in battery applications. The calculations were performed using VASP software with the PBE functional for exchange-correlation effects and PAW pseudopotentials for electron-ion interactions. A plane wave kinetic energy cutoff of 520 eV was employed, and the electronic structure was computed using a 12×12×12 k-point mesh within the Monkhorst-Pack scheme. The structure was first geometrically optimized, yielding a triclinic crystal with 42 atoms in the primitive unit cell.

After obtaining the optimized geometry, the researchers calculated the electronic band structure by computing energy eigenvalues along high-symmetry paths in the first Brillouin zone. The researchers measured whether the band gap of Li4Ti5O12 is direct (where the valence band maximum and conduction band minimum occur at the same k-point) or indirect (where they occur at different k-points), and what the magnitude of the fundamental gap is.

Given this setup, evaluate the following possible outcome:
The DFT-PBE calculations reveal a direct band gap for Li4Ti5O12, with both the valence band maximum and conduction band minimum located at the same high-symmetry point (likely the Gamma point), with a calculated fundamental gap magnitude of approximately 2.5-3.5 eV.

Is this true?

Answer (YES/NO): YES